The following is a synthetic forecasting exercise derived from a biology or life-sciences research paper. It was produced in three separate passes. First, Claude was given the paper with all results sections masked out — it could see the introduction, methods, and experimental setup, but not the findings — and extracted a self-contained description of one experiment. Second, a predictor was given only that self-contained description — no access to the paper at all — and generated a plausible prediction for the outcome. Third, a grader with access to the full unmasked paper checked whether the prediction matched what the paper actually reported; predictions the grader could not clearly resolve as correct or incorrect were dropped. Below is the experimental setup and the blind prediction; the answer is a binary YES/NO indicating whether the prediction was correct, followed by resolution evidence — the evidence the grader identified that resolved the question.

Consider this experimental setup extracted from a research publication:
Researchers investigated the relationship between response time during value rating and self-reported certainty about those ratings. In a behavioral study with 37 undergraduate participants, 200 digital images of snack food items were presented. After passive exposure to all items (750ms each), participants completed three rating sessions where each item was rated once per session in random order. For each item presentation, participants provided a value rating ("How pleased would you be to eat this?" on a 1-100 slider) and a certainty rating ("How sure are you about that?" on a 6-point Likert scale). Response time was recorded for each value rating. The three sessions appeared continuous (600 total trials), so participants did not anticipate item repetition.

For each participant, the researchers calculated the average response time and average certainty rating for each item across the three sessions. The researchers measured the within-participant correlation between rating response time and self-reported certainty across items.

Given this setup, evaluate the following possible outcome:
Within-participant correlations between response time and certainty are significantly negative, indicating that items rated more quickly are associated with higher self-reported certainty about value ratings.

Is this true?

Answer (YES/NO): NO